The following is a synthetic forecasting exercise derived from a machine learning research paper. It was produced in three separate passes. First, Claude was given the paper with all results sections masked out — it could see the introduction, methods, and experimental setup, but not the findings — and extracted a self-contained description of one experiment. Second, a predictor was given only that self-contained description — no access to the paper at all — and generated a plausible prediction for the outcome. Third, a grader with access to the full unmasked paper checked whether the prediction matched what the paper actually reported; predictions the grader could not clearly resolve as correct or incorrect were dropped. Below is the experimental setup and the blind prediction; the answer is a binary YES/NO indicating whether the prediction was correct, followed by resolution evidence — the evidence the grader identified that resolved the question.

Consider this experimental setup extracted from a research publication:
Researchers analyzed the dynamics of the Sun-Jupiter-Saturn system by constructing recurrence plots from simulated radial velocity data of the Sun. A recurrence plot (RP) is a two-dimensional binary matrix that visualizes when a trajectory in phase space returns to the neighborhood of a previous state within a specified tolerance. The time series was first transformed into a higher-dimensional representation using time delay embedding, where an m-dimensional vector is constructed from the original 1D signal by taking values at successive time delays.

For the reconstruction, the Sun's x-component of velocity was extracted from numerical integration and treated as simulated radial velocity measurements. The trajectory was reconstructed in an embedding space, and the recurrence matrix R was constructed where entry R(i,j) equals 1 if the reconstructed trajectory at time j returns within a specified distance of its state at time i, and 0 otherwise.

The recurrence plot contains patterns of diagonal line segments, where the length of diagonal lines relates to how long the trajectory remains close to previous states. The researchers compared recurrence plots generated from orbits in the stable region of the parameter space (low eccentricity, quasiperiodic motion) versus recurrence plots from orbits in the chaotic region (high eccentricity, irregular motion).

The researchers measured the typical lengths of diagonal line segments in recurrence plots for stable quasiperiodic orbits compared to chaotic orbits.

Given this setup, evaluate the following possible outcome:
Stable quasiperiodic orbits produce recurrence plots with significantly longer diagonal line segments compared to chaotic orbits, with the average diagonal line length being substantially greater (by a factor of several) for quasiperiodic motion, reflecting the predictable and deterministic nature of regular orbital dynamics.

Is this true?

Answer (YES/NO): YES